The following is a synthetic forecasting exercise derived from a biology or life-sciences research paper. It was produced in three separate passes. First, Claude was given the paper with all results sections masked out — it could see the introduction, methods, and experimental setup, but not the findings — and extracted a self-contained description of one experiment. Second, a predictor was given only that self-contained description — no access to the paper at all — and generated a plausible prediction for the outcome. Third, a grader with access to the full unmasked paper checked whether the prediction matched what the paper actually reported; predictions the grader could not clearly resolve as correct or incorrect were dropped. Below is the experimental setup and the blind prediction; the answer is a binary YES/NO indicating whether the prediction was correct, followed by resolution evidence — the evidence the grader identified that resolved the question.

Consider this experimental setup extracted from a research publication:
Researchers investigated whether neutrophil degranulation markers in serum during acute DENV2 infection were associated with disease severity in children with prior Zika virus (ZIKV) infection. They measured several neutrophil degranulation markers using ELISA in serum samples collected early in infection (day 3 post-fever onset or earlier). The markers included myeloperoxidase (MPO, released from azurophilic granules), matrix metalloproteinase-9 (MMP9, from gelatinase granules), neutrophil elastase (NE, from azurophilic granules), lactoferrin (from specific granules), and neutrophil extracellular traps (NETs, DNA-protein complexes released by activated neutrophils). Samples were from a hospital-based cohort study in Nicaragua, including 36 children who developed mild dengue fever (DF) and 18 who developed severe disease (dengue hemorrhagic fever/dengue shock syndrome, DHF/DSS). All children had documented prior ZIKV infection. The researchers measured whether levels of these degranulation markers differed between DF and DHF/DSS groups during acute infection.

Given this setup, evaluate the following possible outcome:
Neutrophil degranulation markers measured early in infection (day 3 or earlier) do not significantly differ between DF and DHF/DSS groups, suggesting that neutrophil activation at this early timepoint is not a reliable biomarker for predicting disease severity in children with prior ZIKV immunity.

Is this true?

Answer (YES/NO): NO